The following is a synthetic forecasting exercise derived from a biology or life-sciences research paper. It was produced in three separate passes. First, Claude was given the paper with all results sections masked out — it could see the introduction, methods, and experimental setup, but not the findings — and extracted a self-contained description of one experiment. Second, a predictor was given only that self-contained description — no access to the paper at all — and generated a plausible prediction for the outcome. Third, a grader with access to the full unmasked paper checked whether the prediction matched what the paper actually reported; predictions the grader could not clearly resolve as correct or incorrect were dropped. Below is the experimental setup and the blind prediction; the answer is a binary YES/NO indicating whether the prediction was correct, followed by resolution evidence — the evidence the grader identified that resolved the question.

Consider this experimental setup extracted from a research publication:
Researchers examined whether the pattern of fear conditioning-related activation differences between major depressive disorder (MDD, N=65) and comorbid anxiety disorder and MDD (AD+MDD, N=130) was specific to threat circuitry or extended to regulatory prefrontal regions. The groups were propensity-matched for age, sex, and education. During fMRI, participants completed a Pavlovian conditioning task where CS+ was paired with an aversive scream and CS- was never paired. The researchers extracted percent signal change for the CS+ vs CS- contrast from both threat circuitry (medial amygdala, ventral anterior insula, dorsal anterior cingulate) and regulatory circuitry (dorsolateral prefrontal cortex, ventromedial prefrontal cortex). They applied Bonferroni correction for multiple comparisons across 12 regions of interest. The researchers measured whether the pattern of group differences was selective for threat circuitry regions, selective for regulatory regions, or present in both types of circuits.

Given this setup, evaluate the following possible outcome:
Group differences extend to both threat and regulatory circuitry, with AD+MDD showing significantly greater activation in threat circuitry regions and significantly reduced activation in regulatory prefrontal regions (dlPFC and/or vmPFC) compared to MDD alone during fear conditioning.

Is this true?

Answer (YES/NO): NO